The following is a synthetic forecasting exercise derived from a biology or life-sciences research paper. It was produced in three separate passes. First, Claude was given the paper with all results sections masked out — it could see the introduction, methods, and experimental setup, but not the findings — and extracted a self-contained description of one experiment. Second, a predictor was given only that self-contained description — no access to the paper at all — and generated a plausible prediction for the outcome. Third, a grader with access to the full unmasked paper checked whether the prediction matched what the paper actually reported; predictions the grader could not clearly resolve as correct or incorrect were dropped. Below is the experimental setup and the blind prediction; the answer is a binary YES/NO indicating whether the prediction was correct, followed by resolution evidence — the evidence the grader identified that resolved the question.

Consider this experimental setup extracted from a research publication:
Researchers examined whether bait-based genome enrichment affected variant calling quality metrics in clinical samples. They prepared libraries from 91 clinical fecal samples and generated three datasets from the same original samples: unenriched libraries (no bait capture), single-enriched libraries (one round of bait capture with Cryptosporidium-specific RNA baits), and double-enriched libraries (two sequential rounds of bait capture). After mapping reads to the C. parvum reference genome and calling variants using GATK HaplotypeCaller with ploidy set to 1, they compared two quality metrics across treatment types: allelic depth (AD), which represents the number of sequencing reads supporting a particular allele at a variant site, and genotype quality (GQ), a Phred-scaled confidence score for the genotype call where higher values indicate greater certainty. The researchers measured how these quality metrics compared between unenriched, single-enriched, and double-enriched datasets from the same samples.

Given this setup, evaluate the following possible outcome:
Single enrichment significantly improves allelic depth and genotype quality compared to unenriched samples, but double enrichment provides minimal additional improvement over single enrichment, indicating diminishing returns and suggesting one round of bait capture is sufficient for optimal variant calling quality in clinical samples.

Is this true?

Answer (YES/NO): NO